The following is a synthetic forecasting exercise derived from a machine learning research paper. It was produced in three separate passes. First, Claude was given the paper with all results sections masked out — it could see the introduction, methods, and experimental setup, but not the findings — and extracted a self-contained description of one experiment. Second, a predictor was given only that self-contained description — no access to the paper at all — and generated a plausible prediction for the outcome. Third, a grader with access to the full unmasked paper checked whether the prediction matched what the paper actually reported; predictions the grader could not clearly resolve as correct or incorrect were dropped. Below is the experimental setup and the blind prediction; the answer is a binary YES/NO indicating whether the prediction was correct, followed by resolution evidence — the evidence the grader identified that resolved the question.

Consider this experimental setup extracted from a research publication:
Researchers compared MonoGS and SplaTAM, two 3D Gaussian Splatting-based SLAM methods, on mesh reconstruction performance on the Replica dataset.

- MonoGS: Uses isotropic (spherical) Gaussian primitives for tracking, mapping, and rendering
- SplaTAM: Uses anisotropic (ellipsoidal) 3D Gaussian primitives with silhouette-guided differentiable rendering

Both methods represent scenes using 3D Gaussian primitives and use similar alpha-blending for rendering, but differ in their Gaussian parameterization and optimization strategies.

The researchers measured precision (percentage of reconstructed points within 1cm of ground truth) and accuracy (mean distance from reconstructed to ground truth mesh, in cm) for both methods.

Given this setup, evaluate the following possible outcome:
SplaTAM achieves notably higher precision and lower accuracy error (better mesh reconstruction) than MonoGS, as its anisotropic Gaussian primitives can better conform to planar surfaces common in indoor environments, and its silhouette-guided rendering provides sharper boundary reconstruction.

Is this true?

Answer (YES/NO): NO